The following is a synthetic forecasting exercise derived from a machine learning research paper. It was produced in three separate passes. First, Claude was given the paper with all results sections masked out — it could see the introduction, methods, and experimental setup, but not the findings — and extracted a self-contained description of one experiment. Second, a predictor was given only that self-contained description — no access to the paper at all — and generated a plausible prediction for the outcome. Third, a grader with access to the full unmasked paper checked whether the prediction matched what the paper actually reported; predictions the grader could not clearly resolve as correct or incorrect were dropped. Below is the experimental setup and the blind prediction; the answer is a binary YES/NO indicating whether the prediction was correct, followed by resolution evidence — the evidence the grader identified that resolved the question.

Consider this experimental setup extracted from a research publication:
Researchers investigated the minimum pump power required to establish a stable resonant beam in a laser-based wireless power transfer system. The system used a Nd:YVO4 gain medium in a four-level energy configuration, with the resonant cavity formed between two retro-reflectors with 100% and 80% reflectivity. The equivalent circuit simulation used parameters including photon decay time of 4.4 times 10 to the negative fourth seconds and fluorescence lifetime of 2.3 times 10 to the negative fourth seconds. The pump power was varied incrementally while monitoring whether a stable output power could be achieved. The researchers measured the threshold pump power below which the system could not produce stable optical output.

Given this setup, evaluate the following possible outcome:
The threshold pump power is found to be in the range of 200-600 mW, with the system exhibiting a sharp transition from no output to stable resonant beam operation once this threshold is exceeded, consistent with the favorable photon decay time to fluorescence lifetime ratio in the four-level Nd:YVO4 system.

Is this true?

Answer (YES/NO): NO